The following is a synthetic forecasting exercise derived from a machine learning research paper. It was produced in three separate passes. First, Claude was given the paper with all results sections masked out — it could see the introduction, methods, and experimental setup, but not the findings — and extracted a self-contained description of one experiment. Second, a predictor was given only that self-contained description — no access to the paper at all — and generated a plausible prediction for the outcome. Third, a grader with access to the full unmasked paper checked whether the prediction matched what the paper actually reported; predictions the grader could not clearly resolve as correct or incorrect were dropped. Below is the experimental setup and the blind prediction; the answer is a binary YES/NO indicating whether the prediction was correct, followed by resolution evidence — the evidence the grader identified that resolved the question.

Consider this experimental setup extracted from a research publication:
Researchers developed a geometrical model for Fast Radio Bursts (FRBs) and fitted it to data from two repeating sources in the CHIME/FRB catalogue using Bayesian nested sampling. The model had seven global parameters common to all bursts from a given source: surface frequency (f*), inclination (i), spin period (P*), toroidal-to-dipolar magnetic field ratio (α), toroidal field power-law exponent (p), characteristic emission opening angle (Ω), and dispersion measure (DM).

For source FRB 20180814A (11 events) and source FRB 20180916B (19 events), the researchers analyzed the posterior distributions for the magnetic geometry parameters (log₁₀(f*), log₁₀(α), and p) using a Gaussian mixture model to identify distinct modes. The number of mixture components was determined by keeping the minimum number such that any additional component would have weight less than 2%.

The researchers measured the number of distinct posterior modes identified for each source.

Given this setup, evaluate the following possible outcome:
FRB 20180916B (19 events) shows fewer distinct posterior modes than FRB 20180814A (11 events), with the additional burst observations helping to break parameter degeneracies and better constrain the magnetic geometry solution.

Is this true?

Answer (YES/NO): YES